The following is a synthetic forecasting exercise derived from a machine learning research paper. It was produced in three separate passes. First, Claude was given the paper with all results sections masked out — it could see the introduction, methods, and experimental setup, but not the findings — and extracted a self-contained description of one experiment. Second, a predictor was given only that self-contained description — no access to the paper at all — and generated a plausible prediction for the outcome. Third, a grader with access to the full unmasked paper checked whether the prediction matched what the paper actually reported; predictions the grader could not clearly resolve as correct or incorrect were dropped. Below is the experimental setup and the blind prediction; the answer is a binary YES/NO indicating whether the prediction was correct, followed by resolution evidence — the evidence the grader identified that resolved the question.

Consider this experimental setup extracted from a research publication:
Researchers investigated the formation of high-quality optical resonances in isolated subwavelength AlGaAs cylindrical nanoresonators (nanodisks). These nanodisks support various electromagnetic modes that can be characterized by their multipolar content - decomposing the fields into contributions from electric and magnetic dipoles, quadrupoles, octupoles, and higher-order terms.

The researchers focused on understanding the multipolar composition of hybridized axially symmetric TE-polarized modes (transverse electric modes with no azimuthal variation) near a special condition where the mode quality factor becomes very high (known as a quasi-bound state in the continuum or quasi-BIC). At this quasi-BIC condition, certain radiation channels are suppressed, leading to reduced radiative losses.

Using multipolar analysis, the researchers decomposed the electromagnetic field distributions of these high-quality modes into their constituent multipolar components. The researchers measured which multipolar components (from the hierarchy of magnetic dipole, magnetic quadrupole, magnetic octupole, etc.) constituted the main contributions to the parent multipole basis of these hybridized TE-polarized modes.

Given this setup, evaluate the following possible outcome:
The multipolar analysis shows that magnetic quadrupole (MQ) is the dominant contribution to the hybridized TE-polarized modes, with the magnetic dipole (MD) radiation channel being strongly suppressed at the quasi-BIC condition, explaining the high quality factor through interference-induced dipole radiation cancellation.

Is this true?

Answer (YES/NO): NO